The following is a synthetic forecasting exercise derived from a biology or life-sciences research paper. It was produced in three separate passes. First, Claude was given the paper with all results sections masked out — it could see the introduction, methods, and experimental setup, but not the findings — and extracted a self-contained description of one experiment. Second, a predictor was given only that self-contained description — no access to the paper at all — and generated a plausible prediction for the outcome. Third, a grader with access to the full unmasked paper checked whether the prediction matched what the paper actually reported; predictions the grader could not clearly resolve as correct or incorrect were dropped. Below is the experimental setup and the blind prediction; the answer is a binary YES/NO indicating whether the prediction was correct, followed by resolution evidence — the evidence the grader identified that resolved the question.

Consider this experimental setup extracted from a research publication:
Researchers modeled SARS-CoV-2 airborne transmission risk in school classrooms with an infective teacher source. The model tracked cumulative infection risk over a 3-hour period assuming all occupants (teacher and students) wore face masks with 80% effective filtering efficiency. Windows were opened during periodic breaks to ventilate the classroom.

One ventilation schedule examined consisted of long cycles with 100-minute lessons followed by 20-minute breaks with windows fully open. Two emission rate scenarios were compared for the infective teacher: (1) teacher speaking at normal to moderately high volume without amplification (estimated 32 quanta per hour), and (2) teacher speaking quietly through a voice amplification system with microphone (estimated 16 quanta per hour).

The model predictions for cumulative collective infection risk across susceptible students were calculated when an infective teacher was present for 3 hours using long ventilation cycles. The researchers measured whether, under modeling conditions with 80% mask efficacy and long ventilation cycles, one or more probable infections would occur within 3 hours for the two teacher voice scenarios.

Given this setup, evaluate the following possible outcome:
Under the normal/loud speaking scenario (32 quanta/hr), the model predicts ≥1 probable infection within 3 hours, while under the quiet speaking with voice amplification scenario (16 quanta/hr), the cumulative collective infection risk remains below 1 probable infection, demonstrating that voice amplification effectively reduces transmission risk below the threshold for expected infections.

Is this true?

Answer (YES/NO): YES